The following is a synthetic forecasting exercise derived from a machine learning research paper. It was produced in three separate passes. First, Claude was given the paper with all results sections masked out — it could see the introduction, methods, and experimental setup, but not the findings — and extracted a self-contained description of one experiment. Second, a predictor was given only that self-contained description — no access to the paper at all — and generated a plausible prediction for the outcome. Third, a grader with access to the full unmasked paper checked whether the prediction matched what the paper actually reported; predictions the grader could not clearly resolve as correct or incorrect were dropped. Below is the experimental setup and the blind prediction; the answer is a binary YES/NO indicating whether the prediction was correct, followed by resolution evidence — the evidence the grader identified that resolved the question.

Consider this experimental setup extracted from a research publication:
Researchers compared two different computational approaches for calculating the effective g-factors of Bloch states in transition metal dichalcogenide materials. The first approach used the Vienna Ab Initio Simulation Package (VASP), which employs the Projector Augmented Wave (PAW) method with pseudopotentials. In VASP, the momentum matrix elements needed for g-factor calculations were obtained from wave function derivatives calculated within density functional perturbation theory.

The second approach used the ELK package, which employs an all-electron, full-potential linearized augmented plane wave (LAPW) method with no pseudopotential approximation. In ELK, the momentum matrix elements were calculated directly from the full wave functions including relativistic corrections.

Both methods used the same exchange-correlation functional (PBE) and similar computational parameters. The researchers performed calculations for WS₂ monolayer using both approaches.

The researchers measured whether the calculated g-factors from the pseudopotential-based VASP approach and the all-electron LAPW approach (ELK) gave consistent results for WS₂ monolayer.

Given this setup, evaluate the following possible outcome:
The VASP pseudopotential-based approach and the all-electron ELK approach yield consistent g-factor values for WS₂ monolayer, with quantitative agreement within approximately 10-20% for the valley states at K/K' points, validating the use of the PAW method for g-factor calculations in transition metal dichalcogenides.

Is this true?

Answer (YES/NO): NO